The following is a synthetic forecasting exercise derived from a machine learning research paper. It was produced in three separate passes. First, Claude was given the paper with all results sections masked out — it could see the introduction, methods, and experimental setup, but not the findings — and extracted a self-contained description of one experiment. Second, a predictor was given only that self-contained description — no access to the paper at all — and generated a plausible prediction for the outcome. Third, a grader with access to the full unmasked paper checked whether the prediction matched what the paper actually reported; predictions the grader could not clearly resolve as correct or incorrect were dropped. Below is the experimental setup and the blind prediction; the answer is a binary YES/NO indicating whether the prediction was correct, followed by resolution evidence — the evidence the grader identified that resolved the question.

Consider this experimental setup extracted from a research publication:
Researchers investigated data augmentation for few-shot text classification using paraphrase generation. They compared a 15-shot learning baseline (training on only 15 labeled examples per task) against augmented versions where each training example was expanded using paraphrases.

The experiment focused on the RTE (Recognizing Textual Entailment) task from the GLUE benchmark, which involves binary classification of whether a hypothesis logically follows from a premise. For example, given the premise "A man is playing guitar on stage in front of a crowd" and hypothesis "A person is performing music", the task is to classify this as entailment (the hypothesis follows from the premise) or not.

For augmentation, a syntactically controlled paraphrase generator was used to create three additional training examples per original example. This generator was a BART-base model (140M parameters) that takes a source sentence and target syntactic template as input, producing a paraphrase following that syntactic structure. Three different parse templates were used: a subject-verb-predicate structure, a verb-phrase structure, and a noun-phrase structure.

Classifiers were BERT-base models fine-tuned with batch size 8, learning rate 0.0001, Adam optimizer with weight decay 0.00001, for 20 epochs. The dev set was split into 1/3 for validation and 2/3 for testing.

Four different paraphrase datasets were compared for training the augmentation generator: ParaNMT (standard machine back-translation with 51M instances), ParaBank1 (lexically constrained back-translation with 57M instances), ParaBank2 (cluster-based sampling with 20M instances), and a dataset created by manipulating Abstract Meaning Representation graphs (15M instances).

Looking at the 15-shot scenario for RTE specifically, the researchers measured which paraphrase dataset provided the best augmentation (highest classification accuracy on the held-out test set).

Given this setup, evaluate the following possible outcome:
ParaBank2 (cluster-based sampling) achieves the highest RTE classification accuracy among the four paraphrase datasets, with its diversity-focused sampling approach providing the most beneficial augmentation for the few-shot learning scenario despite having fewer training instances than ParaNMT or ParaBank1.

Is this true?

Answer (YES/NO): NO